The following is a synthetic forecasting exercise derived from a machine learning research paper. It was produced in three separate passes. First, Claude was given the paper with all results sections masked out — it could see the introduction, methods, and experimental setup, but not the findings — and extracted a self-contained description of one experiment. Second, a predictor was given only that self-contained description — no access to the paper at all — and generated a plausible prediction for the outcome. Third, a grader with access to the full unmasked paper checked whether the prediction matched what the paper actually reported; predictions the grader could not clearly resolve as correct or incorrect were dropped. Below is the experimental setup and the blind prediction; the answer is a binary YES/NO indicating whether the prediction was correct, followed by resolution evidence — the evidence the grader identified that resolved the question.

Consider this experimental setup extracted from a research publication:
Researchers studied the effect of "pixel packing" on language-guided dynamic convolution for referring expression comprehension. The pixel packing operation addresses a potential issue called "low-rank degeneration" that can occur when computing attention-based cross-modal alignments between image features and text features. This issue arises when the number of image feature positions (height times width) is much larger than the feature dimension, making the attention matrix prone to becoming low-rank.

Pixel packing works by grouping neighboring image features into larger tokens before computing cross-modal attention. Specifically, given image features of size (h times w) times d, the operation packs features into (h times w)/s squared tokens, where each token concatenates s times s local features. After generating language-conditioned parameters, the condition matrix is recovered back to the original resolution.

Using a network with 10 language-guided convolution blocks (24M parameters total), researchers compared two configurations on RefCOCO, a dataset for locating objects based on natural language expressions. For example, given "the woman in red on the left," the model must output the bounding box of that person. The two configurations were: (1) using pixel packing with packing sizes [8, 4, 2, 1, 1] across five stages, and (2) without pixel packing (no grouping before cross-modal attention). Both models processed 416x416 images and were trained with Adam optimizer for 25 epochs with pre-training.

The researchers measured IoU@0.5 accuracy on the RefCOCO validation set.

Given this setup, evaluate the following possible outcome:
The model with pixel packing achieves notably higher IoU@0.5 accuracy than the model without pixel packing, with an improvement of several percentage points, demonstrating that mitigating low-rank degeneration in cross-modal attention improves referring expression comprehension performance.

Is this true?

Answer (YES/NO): NO